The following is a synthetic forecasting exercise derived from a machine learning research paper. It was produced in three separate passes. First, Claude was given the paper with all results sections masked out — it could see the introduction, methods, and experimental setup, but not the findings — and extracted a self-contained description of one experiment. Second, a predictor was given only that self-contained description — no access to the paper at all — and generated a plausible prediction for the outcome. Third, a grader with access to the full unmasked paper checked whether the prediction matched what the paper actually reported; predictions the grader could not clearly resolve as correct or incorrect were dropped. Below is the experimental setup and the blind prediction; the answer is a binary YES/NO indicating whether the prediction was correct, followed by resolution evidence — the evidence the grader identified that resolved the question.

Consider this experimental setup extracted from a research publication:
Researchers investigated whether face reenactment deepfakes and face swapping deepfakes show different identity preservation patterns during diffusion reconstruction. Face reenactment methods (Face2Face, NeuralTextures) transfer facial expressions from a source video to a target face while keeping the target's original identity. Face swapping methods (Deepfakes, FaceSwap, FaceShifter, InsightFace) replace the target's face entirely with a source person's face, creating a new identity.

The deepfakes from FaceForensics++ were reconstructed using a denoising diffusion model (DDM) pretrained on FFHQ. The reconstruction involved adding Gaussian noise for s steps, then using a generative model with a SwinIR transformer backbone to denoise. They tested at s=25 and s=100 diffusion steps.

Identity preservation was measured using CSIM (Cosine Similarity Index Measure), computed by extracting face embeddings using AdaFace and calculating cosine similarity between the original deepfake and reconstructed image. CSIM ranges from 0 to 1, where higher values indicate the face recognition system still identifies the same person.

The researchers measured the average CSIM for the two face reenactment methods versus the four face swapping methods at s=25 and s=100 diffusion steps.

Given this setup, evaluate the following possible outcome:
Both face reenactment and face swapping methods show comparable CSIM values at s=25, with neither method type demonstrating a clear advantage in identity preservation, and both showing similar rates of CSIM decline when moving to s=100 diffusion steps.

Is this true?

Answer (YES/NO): YES